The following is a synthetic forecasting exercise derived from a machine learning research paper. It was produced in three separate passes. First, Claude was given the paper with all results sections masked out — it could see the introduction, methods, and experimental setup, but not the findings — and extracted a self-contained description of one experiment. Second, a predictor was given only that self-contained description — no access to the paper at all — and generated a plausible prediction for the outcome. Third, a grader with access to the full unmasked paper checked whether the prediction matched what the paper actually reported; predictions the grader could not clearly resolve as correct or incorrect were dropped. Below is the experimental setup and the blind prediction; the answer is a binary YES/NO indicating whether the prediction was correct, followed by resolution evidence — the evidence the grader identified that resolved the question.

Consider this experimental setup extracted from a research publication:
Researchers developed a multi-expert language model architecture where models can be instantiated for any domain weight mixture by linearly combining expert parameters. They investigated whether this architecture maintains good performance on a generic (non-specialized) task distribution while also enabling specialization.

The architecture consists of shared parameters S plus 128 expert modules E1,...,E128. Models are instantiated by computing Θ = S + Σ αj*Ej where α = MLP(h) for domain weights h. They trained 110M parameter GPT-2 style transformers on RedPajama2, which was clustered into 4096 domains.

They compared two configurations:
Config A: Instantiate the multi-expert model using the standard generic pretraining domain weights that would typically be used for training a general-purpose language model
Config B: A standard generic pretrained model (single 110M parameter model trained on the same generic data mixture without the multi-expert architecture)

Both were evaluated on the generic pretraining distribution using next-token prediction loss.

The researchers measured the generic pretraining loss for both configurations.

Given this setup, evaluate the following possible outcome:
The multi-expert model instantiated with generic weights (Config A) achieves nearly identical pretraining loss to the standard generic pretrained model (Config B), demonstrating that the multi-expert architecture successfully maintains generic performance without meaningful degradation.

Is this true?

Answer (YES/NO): NO